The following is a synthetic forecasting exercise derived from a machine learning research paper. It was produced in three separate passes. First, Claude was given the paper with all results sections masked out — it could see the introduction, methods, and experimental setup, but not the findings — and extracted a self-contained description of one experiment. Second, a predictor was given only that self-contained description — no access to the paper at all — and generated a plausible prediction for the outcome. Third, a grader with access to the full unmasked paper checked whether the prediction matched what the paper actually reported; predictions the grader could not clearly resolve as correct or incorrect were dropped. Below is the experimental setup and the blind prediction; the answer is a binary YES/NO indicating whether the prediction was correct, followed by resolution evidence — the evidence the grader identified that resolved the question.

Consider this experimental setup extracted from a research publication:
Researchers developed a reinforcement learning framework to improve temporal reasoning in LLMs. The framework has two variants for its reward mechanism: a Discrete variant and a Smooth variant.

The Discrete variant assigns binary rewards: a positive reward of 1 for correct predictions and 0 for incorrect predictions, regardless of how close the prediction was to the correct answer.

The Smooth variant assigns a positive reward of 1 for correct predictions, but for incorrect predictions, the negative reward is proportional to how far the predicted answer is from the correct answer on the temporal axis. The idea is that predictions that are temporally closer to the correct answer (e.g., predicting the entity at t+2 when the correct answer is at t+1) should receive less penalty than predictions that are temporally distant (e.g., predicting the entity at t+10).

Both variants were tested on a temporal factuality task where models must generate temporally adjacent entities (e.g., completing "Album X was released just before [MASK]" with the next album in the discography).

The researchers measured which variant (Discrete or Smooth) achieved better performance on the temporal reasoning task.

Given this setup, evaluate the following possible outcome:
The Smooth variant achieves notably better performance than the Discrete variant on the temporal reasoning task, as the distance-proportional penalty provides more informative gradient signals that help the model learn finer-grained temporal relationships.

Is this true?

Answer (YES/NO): NO